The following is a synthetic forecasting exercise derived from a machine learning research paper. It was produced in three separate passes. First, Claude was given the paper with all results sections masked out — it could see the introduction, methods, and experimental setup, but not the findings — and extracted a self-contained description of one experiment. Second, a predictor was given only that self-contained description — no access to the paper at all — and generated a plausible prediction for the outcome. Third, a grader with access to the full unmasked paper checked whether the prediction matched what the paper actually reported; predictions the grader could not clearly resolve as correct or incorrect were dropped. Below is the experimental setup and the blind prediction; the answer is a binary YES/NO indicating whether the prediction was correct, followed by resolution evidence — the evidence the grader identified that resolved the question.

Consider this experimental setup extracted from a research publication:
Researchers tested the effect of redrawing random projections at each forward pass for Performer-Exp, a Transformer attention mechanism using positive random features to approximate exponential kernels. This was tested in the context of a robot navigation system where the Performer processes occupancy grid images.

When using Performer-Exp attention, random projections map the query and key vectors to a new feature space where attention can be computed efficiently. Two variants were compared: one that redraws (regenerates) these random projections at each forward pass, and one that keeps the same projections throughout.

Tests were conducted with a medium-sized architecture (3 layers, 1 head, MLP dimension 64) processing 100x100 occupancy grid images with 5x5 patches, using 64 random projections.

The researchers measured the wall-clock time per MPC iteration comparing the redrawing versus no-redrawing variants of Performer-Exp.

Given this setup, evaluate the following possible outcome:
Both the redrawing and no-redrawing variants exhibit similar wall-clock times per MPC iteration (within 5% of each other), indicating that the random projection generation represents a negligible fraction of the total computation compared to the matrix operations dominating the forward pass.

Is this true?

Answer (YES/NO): NO